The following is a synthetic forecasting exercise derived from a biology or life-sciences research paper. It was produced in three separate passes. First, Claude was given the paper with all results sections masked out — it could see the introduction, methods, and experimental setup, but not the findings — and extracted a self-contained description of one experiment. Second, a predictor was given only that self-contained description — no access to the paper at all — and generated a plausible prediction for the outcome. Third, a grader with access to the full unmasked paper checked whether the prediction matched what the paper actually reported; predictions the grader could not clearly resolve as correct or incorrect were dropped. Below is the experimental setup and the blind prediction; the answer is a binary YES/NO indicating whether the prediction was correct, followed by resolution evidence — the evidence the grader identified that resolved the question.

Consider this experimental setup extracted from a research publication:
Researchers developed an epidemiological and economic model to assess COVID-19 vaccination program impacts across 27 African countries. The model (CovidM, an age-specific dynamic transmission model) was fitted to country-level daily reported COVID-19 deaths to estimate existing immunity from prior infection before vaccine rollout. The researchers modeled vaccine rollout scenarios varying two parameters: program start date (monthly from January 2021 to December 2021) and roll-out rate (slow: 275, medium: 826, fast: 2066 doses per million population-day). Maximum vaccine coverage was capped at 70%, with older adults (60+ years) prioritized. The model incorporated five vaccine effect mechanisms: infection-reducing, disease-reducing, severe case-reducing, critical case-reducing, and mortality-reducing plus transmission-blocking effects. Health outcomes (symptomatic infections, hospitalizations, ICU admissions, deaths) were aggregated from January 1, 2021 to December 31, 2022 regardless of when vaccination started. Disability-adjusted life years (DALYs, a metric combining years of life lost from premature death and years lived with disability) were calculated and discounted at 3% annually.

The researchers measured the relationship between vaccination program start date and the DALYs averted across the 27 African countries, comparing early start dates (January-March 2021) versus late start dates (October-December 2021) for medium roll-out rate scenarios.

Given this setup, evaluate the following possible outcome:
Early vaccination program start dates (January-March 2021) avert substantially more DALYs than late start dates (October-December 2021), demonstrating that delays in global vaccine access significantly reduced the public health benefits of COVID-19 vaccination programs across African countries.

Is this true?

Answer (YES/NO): YES